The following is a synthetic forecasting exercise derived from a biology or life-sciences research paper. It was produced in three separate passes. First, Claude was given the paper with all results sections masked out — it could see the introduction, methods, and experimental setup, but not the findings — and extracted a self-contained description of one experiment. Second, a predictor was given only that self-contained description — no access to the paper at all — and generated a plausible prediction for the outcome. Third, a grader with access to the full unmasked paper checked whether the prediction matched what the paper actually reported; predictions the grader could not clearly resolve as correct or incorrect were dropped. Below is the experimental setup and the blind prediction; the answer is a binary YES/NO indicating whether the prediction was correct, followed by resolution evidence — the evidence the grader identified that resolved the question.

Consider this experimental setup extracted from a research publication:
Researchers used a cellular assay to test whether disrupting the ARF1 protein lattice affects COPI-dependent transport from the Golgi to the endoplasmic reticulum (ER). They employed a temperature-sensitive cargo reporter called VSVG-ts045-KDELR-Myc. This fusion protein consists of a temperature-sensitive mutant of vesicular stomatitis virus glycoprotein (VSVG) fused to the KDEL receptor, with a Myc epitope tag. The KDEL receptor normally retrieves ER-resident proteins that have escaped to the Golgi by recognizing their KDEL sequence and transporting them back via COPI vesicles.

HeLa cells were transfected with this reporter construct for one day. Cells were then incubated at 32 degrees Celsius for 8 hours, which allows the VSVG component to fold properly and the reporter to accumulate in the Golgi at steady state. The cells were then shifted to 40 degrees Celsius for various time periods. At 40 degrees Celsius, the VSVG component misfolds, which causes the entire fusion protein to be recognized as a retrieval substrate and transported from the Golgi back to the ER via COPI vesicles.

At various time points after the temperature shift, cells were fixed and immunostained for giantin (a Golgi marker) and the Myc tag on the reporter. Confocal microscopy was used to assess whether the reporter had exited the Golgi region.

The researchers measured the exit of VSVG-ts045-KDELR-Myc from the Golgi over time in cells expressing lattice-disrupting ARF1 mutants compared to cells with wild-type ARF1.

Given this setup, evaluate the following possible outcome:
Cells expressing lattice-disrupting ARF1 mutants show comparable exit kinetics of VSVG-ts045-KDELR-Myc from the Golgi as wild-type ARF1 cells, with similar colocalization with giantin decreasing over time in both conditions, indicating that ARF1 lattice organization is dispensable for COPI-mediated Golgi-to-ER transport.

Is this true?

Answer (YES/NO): NO